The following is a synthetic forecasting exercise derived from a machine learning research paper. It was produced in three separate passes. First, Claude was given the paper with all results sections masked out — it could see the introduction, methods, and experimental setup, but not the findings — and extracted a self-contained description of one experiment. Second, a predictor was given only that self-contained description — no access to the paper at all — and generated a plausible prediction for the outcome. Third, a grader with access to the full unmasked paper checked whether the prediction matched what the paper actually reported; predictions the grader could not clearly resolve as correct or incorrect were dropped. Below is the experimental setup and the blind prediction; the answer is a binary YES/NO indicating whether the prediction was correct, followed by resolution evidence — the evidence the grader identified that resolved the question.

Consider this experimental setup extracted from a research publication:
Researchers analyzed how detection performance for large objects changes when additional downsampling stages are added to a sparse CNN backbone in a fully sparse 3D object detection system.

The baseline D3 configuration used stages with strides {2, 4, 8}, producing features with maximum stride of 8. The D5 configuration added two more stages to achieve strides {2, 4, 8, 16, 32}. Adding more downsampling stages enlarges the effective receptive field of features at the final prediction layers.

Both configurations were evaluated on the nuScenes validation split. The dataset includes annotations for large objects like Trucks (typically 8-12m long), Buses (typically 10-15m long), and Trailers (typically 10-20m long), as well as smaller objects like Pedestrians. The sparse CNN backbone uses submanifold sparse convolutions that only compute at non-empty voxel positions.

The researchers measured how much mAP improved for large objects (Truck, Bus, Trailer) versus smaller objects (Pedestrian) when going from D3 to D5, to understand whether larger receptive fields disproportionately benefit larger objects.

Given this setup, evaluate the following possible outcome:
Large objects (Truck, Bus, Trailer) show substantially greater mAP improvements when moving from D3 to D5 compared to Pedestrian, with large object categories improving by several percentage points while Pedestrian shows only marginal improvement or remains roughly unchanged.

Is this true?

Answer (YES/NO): YES